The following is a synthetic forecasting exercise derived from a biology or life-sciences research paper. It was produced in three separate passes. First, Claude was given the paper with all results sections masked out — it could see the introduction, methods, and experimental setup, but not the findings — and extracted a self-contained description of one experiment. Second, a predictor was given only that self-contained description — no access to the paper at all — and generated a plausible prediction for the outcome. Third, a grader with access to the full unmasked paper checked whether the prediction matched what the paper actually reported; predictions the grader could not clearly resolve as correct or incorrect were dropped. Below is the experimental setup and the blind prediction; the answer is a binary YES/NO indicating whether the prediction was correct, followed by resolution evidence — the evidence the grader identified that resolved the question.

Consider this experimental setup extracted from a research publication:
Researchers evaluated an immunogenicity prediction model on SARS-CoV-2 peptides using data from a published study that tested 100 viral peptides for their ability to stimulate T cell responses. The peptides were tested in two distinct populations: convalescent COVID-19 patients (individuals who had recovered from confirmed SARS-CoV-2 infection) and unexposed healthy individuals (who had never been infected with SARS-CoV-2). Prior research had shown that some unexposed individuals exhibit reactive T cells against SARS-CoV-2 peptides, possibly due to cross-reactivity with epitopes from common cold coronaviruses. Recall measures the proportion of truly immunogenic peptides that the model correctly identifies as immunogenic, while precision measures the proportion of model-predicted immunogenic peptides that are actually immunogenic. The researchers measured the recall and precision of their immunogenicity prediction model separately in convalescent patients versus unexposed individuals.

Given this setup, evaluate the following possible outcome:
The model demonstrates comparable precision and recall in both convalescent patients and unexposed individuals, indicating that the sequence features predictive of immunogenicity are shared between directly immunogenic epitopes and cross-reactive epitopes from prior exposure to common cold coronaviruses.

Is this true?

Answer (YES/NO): NO